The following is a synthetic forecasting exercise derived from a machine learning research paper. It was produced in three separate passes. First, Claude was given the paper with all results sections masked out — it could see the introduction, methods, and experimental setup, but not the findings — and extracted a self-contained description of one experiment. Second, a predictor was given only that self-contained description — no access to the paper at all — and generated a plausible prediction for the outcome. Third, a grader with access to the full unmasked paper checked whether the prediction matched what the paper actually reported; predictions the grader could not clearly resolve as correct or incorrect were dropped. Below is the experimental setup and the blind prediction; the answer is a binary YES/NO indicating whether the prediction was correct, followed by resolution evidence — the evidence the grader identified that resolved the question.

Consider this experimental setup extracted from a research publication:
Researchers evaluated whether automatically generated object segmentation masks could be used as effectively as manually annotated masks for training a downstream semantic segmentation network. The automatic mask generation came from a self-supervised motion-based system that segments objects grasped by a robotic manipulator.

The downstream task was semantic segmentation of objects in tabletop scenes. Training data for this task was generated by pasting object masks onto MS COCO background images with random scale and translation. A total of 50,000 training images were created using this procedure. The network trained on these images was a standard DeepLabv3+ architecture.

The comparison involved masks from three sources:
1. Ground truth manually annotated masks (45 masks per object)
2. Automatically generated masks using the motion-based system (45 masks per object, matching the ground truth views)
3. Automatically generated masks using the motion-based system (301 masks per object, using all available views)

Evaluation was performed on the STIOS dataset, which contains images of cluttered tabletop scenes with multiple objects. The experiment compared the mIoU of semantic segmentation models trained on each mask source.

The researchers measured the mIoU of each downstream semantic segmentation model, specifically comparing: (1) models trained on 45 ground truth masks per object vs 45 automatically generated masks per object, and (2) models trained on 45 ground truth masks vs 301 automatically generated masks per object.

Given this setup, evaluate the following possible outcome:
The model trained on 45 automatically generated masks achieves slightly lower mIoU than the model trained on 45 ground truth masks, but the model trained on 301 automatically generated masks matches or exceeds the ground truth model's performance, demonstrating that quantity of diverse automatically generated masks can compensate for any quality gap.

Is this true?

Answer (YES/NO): YES